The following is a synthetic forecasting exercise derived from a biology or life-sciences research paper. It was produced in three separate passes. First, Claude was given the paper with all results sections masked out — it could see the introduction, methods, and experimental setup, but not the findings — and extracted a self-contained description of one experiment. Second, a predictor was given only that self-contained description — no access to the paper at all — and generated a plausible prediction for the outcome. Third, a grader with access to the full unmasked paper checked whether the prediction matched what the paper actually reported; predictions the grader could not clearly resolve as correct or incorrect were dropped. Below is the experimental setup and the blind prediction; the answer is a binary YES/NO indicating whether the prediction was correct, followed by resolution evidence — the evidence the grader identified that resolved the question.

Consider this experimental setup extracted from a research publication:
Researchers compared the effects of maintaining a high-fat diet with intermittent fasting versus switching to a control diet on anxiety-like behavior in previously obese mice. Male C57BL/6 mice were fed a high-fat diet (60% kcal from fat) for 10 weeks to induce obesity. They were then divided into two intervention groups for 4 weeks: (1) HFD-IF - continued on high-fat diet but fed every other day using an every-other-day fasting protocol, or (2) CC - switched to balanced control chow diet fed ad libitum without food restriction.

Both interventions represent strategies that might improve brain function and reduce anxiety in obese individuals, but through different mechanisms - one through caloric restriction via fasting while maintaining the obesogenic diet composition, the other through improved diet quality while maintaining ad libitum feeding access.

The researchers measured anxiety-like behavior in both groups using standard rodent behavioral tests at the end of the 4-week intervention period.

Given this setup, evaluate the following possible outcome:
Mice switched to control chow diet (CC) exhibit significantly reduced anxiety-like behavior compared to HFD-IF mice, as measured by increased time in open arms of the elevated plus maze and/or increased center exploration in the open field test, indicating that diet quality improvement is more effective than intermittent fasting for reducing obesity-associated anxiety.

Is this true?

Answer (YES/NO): NO